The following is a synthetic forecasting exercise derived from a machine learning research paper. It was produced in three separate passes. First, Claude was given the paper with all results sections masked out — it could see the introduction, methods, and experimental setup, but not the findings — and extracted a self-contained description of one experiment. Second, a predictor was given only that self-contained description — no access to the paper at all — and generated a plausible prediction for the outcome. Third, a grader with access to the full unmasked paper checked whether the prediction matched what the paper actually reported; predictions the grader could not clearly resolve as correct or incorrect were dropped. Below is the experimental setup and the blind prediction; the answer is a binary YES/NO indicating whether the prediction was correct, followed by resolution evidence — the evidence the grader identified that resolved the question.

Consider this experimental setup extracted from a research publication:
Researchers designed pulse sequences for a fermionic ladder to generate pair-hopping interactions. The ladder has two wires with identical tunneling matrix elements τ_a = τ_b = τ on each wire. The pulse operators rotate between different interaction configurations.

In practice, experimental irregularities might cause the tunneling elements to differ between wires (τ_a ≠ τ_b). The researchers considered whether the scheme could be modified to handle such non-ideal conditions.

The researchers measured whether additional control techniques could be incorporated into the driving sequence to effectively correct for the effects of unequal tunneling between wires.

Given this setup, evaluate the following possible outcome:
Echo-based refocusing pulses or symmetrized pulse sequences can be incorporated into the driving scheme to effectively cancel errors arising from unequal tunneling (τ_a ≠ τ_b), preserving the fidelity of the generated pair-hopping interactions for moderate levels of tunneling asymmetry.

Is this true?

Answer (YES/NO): YES